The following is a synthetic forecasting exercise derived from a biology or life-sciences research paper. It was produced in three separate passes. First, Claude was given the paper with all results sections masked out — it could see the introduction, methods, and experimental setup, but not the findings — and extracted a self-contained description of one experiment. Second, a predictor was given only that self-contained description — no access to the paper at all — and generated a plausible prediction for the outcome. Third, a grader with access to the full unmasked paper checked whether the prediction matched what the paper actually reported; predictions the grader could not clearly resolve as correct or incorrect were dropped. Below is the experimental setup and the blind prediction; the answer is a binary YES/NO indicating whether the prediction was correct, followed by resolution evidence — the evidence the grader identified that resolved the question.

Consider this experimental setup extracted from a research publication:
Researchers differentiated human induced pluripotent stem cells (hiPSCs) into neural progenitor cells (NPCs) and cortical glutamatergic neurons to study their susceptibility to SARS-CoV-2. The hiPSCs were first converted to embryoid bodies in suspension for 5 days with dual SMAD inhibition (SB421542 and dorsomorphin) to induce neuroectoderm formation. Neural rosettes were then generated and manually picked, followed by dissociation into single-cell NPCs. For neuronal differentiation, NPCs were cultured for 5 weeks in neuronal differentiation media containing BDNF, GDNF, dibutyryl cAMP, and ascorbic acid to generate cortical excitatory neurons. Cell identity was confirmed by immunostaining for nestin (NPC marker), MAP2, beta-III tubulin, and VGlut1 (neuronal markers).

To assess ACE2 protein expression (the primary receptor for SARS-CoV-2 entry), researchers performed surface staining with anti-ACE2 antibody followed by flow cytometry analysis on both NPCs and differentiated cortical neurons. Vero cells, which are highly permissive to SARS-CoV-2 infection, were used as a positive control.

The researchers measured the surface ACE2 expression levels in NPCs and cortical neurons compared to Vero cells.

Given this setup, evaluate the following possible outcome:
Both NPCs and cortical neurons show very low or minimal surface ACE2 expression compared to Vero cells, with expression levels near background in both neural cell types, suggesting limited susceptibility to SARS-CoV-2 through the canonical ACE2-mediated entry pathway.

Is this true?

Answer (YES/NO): YES